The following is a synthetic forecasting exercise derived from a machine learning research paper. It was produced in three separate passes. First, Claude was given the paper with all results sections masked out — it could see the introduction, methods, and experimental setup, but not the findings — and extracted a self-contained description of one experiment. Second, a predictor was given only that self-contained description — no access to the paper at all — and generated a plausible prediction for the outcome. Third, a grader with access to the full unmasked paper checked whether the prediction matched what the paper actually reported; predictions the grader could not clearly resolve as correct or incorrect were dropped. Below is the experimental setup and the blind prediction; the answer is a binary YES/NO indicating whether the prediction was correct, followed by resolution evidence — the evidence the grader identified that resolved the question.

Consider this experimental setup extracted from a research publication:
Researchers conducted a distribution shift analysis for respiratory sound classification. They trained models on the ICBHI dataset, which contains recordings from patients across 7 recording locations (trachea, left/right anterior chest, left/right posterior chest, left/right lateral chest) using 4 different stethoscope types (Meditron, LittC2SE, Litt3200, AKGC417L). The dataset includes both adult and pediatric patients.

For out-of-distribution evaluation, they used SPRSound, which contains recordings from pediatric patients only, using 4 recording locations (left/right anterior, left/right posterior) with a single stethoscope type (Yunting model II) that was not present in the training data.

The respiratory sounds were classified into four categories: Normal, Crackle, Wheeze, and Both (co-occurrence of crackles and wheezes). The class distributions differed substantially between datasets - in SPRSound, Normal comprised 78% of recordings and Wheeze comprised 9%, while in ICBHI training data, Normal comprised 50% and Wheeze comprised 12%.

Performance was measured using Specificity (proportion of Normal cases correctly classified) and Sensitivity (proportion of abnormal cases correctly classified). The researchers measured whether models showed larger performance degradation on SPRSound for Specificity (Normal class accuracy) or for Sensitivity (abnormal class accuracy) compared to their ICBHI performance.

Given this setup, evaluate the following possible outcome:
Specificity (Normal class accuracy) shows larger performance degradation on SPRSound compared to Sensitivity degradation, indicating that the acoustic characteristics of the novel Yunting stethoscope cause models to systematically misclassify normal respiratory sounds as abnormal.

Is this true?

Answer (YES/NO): NO